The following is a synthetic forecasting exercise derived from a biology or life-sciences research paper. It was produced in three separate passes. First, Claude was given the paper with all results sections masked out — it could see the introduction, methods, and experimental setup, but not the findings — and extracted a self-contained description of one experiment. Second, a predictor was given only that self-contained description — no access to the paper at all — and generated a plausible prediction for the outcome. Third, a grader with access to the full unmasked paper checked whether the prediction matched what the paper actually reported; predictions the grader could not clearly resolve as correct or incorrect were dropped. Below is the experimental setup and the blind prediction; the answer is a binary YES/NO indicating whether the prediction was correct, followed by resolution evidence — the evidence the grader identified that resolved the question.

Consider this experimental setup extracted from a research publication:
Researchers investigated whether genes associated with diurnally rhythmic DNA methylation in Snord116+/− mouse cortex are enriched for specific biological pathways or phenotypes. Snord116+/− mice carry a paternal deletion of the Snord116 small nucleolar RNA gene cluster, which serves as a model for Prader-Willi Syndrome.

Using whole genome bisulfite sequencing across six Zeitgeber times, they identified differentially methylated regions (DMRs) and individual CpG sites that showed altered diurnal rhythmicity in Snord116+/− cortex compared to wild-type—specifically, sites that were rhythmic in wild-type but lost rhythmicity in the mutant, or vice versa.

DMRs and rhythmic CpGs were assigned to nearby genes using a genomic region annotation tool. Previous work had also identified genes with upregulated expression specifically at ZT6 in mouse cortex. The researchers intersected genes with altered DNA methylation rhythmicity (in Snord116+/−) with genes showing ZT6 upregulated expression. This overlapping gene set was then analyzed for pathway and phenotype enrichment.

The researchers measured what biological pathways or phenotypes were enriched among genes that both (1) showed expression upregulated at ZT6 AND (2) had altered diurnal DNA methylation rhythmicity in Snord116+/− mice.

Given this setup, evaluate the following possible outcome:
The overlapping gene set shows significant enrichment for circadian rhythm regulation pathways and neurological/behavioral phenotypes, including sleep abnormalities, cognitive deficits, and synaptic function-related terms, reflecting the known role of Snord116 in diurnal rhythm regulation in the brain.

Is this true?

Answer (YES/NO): NO